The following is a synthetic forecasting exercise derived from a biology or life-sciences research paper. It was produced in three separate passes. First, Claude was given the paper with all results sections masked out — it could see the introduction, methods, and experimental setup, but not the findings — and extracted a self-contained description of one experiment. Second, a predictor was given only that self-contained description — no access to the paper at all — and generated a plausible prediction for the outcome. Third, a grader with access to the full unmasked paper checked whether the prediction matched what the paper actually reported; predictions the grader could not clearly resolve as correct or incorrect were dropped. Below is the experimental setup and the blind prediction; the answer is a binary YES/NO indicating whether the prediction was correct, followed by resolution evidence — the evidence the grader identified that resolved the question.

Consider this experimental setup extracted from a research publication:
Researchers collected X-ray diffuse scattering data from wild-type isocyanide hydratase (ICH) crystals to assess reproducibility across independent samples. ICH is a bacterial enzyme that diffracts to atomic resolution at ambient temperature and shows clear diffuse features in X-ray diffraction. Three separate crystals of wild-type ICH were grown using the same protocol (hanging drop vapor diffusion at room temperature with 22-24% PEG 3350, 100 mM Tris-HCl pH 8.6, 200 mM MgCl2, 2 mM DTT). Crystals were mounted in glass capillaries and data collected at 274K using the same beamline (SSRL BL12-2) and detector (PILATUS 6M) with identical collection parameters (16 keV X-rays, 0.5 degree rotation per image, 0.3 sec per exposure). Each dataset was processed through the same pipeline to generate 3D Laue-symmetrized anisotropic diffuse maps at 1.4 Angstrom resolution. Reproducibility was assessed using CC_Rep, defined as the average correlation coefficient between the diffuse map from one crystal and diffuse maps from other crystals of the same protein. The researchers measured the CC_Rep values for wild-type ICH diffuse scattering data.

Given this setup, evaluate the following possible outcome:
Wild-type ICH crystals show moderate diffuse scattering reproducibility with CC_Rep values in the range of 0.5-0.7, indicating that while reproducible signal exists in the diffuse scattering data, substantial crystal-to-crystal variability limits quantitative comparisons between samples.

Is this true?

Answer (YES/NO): NO